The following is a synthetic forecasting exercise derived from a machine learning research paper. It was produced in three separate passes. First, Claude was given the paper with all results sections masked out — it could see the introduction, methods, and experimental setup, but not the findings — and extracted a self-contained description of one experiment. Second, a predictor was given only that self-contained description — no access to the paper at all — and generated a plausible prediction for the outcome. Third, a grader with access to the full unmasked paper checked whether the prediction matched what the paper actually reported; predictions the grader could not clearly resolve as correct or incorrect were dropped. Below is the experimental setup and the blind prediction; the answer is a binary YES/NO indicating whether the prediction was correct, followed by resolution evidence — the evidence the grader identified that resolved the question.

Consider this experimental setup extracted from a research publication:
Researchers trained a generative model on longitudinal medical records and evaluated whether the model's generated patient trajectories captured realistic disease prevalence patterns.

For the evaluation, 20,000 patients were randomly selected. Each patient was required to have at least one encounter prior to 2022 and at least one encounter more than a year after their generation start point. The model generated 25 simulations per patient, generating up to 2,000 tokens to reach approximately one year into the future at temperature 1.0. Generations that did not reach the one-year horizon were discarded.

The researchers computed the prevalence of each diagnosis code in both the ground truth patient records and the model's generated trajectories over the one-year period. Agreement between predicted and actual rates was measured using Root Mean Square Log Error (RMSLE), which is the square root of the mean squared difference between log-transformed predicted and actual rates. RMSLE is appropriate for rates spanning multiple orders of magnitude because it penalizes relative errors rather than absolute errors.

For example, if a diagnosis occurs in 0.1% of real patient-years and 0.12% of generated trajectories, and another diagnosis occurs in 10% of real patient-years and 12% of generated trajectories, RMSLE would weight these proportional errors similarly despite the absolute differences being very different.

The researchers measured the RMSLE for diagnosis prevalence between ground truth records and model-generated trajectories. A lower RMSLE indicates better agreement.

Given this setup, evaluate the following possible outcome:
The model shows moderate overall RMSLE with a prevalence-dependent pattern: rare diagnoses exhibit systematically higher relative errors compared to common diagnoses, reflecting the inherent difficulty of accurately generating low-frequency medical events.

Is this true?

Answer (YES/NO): NO